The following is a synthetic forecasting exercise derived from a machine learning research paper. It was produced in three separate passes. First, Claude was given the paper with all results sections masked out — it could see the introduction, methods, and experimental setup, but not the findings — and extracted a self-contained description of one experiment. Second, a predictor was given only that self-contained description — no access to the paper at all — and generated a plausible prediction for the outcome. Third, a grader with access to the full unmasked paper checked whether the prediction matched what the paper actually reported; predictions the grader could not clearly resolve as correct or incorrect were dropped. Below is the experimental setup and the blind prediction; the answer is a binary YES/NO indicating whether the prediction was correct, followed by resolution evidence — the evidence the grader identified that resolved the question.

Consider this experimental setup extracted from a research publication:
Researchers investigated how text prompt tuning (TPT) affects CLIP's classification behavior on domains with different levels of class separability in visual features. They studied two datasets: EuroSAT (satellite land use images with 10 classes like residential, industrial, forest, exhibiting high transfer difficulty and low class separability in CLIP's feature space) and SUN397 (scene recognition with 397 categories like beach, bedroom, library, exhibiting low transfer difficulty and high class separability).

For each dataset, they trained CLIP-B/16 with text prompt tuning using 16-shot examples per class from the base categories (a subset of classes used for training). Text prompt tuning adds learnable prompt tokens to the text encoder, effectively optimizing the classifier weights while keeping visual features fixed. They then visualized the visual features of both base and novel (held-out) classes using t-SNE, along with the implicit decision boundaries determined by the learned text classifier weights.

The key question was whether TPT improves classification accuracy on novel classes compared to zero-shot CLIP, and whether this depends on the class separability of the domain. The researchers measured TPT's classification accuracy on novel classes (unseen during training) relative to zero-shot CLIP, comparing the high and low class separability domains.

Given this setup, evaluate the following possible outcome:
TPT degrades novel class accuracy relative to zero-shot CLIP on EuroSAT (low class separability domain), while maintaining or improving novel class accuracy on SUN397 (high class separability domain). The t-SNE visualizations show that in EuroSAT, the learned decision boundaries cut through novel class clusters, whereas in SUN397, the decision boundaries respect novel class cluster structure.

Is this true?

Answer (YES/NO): YES